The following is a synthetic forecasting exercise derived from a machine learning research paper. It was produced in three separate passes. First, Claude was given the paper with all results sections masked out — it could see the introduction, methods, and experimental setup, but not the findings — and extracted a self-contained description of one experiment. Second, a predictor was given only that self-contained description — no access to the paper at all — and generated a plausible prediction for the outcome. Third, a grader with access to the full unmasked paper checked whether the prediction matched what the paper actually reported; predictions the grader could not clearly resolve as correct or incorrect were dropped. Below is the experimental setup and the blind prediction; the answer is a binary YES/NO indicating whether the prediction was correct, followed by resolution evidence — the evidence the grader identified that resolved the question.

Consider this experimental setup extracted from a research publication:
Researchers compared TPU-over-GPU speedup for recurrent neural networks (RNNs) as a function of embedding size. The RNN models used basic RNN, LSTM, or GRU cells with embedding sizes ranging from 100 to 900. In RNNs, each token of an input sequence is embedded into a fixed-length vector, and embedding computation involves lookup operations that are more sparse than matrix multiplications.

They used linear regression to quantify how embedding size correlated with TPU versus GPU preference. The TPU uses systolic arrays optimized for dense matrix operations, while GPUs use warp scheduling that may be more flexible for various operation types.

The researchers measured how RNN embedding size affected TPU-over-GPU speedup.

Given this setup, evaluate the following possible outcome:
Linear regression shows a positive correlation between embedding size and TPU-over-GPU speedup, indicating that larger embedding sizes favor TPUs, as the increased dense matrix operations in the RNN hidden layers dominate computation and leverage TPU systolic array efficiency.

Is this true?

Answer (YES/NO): NO